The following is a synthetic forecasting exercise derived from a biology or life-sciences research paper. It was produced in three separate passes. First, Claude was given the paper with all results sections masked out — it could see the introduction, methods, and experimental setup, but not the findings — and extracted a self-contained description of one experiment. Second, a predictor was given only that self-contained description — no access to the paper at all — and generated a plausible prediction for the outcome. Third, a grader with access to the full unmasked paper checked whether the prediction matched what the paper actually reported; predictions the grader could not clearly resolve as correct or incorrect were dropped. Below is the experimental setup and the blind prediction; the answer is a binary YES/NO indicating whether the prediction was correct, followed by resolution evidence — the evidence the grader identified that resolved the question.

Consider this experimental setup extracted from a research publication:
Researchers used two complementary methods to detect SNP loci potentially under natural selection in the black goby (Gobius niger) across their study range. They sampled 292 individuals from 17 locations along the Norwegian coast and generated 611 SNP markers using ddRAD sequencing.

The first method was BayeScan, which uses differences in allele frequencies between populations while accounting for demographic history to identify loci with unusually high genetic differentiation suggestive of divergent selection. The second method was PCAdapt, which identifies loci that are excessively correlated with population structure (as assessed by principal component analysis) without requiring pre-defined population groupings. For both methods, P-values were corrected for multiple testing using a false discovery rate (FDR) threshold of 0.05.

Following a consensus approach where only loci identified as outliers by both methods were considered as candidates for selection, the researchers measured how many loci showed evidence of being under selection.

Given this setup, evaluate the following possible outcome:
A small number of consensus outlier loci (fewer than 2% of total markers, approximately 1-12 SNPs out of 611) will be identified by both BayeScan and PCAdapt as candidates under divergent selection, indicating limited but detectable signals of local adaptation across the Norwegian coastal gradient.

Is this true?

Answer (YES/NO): YES